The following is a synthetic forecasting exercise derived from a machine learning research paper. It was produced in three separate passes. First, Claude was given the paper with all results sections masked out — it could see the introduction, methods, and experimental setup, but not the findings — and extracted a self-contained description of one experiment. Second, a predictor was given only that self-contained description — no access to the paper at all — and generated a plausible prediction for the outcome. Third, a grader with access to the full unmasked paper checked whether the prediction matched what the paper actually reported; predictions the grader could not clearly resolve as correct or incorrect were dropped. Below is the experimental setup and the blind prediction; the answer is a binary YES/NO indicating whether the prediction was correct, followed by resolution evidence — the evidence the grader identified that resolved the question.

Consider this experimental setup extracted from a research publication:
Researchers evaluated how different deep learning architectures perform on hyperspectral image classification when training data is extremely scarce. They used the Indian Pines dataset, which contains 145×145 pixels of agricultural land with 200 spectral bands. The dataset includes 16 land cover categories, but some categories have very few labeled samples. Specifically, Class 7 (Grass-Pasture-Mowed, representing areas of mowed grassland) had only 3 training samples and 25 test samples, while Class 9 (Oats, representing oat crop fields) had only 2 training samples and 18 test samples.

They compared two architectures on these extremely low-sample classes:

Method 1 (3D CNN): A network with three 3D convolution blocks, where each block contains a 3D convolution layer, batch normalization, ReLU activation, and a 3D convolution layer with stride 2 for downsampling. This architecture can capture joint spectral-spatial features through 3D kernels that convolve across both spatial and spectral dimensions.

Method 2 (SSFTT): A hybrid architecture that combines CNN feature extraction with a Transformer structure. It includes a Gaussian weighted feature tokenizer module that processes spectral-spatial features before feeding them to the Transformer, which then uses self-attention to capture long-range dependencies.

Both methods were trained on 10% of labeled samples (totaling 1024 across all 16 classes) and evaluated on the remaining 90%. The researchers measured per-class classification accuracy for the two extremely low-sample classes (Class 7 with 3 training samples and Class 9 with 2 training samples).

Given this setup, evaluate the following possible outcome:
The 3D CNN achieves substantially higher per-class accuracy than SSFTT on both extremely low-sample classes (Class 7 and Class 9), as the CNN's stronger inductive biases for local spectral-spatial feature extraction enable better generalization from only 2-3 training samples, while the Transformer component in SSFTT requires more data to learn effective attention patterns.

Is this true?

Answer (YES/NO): NO